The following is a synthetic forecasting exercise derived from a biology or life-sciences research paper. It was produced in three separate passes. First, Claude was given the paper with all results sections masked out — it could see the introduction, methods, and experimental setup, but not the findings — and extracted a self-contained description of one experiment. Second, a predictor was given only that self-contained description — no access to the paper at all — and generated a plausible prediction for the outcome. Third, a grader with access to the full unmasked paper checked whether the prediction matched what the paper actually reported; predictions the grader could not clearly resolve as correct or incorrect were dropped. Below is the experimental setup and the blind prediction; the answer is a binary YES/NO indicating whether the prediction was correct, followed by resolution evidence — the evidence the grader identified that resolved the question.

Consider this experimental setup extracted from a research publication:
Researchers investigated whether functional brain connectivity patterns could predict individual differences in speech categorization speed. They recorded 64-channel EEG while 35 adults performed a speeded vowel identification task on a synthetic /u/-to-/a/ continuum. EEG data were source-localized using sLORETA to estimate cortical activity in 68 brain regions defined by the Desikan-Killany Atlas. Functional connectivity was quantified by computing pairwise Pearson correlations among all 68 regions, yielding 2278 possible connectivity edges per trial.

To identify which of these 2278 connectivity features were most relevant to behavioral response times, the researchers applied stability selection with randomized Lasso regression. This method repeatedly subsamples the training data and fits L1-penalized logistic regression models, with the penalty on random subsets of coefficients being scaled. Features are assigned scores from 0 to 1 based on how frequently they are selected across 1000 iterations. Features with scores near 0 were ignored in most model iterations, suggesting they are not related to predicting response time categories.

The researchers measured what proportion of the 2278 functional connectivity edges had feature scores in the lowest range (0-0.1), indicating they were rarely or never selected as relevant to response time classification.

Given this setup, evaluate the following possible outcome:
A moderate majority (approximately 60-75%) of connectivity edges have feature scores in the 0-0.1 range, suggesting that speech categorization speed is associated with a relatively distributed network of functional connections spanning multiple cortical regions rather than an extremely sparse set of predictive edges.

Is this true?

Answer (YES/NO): YES